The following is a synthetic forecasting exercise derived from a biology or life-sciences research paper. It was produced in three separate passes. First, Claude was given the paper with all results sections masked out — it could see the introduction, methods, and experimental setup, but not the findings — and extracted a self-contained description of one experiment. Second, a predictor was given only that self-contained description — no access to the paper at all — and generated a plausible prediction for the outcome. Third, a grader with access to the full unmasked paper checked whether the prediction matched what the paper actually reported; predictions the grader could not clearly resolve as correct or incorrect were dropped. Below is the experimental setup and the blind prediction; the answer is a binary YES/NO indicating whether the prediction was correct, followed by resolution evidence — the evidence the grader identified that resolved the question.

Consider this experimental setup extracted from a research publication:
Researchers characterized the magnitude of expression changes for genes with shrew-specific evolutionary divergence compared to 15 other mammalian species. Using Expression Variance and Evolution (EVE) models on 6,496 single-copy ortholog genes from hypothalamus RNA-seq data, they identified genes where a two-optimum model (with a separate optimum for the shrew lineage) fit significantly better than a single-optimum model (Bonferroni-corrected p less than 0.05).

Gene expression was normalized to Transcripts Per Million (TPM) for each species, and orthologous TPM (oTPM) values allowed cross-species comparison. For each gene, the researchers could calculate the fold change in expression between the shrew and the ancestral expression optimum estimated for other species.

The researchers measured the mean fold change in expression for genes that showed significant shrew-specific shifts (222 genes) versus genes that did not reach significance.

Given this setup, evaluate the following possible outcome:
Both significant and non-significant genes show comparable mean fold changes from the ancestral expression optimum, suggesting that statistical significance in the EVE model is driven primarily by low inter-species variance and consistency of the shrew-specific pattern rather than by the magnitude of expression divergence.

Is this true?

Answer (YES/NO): NO